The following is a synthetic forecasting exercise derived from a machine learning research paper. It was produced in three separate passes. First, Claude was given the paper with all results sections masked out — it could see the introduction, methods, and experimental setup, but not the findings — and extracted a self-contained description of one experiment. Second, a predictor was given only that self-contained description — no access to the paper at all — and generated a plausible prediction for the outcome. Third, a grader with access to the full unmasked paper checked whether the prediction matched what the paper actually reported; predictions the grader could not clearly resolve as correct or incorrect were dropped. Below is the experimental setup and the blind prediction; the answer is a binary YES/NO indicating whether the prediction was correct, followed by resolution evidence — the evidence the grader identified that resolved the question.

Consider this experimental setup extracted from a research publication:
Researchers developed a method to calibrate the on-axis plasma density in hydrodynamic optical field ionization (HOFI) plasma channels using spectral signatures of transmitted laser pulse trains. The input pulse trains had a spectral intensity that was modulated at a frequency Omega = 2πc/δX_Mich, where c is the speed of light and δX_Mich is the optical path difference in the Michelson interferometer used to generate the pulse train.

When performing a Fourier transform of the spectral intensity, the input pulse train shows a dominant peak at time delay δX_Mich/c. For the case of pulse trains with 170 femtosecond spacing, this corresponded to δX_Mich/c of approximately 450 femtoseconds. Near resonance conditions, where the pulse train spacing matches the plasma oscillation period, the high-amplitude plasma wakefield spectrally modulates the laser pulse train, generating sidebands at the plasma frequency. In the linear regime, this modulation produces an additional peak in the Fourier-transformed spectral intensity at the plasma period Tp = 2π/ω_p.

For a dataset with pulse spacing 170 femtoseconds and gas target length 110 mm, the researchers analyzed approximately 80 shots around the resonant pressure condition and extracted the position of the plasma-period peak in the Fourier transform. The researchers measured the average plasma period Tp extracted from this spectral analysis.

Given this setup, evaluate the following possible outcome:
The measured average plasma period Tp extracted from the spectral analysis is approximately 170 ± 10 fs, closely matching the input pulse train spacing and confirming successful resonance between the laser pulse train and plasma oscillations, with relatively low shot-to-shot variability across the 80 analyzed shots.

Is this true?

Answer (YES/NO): NO